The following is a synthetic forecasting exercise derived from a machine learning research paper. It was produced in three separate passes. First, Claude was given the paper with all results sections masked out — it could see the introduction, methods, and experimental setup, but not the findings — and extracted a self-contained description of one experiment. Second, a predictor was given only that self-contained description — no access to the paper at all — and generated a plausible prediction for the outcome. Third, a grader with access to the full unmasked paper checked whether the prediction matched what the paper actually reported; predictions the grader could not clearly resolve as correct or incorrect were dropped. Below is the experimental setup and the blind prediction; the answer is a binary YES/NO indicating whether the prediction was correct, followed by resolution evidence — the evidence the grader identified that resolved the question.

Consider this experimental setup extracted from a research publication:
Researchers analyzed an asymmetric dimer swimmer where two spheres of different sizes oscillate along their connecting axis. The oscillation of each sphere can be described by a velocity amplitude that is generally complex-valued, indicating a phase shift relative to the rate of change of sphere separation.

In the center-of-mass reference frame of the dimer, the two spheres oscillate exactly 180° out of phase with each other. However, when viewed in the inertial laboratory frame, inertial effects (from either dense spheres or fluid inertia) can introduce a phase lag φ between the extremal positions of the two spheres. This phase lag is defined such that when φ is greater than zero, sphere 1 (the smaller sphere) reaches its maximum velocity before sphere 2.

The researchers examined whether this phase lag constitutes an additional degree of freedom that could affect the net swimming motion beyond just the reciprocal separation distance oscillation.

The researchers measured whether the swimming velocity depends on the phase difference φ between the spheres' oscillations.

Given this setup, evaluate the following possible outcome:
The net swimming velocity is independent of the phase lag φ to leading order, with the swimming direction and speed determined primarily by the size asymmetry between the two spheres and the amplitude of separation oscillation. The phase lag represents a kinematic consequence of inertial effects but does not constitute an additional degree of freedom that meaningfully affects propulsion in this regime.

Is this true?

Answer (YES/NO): NO